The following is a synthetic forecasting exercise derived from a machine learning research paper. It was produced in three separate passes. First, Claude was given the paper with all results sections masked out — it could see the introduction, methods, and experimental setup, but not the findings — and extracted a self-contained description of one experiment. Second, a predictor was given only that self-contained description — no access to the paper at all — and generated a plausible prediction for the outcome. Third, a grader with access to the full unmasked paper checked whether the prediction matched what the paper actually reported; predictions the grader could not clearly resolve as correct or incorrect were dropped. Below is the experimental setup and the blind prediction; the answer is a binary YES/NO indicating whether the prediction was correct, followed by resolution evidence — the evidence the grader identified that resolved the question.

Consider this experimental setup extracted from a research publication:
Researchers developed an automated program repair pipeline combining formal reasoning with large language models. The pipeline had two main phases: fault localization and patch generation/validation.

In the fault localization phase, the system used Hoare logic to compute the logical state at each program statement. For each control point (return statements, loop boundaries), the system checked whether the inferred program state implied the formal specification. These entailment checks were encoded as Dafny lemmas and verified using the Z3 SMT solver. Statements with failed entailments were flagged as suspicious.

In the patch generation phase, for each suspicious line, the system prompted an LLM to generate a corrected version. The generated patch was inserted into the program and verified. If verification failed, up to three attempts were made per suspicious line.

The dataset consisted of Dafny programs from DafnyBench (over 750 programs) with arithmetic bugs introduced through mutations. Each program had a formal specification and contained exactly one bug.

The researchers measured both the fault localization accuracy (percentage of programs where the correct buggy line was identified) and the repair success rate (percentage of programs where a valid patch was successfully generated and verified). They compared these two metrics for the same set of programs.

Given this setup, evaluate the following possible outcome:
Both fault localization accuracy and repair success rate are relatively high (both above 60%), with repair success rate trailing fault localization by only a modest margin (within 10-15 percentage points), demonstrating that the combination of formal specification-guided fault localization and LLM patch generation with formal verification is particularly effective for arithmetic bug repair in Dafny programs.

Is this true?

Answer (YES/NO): NO